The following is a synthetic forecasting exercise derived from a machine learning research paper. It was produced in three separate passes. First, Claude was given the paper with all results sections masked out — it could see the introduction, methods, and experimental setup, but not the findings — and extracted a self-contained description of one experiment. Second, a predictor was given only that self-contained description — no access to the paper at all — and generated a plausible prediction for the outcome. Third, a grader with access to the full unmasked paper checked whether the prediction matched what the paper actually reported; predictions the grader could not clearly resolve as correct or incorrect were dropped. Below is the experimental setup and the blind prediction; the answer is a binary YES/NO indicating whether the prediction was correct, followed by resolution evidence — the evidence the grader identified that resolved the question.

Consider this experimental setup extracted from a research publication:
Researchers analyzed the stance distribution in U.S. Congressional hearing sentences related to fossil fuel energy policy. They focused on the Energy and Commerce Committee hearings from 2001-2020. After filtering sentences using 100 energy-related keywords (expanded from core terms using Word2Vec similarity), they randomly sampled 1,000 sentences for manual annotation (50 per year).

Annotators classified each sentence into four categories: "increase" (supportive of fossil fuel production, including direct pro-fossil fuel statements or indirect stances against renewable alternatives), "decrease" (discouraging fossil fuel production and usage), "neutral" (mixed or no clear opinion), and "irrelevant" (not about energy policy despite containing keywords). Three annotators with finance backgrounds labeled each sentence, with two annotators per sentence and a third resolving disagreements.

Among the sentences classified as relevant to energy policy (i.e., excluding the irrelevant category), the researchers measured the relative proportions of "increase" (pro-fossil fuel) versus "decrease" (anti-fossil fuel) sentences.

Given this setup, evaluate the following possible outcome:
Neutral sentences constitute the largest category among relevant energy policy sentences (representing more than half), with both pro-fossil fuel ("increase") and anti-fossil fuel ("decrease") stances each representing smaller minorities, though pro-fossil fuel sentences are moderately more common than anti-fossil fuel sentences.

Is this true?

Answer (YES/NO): NO